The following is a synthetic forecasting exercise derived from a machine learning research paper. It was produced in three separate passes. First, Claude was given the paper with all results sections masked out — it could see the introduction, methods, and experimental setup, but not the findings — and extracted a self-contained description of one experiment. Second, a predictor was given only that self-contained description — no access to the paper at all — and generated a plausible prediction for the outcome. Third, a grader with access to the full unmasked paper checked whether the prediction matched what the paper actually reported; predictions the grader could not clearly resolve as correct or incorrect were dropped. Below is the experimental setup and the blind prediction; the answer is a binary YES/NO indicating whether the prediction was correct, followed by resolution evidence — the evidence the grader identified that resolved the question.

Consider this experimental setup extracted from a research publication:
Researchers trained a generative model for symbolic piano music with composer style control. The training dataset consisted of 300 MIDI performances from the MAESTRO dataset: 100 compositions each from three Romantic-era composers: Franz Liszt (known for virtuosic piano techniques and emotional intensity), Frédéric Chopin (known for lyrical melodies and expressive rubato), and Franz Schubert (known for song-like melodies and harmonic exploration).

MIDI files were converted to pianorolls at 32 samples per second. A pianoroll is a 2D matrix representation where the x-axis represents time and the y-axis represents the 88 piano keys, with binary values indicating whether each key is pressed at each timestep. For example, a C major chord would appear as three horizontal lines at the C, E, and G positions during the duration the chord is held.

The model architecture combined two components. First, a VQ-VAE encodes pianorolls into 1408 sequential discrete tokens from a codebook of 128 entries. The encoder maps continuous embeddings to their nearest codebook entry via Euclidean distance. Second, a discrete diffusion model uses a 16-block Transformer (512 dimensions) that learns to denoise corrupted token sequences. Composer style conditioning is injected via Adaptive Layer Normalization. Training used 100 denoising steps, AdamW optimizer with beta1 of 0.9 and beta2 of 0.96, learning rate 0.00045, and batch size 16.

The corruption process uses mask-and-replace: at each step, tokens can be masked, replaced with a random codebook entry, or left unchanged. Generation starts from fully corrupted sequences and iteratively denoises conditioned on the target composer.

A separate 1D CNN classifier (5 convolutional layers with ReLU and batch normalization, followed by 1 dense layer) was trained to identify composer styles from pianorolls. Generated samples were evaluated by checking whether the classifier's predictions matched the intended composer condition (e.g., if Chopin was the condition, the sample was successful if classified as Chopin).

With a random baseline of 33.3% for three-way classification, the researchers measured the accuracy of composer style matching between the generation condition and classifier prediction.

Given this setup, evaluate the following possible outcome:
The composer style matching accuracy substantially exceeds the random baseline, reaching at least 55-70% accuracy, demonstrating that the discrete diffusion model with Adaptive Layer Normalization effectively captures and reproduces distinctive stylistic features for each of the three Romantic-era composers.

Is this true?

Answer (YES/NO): NO